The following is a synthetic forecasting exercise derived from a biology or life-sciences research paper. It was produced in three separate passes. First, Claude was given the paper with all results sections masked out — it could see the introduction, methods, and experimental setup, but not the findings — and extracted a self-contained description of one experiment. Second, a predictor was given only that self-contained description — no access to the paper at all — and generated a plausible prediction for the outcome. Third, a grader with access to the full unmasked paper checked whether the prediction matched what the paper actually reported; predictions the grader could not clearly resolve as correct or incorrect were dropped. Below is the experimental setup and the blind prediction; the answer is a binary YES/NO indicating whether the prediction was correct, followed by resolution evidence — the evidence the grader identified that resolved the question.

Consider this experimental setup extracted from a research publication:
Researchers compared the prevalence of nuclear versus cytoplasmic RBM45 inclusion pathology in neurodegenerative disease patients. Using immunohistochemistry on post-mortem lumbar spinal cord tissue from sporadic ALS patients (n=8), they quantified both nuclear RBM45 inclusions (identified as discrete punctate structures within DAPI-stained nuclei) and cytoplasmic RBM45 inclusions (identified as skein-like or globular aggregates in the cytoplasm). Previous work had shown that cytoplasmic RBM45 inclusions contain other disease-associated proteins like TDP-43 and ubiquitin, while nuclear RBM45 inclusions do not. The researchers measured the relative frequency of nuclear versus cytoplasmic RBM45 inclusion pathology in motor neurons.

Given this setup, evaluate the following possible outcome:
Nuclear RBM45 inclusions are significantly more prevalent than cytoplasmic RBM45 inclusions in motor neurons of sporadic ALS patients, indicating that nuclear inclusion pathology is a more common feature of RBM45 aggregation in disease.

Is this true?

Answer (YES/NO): NO